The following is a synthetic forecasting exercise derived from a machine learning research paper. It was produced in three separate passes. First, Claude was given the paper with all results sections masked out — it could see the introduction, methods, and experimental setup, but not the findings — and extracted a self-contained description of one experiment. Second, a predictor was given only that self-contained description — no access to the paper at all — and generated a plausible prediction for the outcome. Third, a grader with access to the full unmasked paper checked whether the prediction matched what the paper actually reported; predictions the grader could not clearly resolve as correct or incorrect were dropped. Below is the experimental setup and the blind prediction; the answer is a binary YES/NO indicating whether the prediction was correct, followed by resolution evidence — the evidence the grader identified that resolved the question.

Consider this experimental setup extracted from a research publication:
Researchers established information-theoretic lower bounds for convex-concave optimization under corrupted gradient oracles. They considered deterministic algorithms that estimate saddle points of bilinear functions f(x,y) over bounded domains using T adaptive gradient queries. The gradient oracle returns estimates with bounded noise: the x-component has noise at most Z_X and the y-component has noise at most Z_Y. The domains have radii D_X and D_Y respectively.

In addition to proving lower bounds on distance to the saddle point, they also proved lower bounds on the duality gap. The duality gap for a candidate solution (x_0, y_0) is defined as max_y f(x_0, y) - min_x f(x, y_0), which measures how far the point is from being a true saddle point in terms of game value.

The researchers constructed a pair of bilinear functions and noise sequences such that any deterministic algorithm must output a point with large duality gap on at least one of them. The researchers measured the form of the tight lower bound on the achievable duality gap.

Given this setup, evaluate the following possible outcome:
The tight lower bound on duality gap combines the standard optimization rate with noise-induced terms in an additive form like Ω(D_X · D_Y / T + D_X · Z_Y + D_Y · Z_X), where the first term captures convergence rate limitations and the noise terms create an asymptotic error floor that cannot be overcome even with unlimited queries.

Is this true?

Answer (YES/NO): NO